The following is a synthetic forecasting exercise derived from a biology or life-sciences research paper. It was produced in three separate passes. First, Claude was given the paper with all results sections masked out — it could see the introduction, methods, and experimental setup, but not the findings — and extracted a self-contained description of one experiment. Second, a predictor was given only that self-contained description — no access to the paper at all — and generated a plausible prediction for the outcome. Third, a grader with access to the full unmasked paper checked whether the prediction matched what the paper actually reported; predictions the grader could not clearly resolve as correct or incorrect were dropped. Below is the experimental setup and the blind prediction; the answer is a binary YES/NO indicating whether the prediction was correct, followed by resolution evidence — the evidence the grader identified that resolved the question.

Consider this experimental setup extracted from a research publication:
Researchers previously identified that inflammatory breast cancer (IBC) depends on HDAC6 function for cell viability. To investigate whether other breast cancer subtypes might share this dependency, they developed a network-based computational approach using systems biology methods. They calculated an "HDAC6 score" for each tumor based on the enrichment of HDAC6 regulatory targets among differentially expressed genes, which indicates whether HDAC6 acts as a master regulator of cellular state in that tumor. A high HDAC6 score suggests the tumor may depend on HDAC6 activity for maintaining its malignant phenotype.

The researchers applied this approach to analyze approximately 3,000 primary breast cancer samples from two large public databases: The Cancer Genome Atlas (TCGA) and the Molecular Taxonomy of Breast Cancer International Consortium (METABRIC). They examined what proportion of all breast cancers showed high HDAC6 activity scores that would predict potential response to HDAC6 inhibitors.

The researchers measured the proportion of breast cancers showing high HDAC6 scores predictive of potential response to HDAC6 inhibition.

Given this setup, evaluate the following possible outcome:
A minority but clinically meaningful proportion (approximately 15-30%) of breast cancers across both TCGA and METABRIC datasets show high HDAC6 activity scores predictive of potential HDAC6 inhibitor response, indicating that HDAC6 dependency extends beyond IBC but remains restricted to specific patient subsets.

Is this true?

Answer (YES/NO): YES